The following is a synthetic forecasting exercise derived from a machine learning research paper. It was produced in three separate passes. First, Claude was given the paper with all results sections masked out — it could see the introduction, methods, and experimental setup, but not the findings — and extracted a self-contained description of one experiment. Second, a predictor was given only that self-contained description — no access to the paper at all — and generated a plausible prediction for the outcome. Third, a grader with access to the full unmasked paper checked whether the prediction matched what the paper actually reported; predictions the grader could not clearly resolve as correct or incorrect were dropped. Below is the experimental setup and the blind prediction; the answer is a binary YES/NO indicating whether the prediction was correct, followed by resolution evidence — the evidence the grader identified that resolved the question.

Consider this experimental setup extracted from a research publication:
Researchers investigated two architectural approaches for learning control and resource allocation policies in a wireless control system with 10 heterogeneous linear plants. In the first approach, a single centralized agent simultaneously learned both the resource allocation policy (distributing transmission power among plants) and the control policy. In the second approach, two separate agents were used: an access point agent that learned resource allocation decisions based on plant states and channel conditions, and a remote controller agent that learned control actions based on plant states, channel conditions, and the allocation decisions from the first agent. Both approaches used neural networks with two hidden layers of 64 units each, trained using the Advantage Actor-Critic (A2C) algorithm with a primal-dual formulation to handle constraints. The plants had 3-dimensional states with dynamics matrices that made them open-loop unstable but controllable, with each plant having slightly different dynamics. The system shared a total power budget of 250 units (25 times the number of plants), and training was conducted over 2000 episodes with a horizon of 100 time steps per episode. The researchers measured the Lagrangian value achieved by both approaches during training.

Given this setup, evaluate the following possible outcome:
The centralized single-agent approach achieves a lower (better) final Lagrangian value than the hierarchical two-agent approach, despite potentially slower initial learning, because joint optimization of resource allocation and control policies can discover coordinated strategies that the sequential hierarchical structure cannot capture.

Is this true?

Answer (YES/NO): NO